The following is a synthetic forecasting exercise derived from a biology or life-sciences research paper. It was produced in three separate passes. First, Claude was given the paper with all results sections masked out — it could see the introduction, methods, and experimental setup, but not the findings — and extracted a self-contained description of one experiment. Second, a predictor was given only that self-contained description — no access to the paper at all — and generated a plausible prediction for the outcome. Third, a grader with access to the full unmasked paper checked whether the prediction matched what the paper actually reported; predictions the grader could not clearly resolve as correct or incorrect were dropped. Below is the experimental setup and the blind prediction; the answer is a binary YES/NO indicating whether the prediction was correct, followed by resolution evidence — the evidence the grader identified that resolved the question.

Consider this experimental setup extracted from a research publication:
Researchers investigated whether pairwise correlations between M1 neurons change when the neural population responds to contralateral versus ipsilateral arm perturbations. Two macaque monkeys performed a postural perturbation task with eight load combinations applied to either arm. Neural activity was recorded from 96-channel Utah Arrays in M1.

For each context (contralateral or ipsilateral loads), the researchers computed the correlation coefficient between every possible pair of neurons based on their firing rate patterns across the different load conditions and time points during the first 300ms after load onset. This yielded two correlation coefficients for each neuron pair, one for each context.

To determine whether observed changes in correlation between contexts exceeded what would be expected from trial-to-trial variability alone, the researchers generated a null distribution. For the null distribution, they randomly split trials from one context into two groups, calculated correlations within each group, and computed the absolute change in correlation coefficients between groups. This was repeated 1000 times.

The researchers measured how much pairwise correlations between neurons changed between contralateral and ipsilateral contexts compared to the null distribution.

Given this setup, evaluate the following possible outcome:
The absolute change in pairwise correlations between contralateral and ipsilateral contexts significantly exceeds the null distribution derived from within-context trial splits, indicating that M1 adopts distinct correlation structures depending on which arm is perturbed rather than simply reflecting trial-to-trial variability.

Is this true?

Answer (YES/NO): YES